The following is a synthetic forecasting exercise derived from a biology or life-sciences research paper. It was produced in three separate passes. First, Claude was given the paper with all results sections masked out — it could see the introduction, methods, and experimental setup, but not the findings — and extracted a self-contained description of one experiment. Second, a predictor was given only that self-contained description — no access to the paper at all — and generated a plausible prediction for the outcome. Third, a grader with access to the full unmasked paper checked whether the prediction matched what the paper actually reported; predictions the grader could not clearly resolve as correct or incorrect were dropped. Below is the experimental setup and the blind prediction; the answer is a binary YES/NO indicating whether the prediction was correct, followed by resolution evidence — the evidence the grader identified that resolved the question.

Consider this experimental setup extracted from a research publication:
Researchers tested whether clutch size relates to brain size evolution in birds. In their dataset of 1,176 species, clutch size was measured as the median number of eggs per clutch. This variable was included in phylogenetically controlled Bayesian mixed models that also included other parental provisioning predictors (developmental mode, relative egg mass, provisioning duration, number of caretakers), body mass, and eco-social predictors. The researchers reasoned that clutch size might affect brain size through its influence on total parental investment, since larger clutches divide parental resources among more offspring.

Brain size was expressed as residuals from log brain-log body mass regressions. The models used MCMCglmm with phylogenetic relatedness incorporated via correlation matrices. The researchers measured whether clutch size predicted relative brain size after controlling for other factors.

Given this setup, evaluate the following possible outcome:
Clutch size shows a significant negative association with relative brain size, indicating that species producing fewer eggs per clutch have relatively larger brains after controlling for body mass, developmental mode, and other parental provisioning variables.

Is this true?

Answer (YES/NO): YES